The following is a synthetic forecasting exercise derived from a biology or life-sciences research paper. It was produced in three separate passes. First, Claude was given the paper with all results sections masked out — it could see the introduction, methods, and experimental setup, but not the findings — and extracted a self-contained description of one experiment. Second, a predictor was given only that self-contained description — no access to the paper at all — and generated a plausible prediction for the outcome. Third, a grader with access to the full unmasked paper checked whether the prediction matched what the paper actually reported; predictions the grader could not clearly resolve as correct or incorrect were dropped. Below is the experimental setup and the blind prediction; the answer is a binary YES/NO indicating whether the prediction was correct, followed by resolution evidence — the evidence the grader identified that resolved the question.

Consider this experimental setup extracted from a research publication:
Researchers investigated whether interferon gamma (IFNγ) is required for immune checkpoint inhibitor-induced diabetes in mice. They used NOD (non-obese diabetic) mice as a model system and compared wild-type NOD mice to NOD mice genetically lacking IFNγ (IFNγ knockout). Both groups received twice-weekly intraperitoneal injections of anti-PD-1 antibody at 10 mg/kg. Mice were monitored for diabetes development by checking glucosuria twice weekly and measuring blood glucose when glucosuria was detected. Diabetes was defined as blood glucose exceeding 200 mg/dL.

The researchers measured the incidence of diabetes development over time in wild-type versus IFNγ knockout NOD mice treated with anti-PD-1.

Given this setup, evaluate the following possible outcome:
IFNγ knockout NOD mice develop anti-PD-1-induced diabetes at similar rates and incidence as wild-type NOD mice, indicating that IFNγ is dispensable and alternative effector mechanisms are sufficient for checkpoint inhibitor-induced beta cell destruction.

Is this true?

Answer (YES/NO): NO